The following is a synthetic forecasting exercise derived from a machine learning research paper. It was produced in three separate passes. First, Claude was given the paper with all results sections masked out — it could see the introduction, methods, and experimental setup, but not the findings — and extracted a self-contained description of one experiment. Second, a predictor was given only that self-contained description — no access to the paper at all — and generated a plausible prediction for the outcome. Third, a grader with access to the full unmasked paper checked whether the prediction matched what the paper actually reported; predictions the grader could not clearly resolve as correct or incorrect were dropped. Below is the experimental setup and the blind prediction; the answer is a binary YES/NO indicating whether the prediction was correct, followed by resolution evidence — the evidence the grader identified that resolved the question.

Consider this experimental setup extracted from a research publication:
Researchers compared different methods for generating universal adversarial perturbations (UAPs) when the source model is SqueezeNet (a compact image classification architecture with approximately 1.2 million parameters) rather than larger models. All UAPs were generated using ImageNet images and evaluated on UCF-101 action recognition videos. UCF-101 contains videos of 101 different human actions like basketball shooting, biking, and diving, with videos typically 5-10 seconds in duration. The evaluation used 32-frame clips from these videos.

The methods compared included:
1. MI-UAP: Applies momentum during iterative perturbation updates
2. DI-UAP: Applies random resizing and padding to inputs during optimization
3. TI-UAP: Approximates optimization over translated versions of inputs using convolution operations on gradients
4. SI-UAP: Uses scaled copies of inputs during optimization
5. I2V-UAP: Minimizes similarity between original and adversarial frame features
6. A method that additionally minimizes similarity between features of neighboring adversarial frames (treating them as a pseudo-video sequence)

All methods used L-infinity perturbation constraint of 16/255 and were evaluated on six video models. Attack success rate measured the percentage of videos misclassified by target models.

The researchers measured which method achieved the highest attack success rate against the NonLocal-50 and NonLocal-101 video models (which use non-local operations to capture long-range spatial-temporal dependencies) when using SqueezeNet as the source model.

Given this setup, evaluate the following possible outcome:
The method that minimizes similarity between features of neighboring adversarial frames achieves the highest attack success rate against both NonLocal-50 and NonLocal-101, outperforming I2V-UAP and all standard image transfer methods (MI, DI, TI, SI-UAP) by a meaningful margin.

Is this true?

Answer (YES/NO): NO